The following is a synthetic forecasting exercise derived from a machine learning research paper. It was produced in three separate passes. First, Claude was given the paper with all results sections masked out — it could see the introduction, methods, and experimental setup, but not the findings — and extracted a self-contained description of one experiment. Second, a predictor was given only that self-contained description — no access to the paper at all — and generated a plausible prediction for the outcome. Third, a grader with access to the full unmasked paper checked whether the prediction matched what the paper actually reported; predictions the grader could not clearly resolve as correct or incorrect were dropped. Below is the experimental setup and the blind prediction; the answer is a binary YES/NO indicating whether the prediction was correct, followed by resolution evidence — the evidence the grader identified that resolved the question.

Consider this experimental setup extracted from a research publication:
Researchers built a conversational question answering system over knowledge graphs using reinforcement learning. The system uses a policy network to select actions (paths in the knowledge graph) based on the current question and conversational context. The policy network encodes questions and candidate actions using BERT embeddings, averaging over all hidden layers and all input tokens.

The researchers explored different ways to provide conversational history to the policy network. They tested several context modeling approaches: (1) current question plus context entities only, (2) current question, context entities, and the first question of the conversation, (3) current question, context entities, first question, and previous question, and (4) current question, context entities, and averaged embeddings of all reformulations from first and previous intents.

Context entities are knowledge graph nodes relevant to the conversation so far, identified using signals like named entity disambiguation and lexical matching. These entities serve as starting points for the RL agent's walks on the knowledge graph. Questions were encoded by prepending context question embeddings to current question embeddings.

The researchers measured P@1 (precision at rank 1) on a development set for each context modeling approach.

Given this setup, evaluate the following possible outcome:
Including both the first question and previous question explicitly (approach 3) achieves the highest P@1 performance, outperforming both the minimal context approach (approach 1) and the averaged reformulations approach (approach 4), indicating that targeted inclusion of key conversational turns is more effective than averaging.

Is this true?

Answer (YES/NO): NO